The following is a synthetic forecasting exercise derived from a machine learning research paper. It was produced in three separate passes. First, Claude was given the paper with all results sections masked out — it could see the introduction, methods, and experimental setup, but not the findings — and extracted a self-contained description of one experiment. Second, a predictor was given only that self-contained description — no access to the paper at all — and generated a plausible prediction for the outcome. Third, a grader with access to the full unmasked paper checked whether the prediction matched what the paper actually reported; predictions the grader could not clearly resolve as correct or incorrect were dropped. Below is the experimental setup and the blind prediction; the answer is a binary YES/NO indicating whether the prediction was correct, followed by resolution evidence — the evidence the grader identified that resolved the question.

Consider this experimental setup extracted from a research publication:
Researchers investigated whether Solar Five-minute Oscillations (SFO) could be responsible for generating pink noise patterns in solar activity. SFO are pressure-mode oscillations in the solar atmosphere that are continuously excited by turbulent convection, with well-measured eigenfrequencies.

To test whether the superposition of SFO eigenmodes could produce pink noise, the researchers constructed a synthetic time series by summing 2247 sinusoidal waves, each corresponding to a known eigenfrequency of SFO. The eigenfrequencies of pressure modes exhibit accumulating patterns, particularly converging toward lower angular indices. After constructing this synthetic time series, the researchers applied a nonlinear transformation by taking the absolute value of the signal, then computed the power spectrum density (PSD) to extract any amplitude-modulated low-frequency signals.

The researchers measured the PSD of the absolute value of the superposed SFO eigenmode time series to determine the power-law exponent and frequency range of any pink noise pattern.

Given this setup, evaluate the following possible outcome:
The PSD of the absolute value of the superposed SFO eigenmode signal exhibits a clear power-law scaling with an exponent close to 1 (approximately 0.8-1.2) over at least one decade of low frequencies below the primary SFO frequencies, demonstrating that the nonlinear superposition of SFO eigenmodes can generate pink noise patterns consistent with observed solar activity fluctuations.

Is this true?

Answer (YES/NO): NO